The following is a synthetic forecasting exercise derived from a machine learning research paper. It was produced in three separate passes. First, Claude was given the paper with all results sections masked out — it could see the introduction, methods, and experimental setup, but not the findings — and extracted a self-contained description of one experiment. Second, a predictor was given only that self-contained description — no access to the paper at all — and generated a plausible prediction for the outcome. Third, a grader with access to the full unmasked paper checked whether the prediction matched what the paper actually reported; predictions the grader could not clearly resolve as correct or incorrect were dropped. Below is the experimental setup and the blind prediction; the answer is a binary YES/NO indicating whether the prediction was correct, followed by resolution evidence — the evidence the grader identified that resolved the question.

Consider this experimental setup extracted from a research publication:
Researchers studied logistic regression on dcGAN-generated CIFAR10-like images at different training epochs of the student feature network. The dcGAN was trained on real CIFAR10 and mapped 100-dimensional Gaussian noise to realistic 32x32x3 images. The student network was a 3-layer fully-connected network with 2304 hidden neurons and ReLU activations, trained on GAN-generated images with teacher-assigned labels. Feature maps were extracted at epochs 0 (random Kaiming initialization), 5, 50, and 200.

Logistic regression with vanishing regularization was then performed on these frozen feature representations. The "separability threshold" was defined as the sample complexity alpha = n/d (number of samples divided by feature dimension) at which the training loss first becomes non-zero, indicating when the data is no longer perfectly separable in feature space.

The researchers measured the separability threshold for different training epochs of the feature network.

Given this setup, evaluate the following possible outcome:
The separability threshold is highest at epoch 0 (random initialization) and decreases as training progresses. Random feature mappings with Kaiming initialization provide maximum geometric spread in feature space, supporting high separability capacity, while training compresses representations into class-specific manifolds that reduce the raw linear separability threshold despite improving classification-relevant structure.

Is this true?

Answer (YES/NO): NO